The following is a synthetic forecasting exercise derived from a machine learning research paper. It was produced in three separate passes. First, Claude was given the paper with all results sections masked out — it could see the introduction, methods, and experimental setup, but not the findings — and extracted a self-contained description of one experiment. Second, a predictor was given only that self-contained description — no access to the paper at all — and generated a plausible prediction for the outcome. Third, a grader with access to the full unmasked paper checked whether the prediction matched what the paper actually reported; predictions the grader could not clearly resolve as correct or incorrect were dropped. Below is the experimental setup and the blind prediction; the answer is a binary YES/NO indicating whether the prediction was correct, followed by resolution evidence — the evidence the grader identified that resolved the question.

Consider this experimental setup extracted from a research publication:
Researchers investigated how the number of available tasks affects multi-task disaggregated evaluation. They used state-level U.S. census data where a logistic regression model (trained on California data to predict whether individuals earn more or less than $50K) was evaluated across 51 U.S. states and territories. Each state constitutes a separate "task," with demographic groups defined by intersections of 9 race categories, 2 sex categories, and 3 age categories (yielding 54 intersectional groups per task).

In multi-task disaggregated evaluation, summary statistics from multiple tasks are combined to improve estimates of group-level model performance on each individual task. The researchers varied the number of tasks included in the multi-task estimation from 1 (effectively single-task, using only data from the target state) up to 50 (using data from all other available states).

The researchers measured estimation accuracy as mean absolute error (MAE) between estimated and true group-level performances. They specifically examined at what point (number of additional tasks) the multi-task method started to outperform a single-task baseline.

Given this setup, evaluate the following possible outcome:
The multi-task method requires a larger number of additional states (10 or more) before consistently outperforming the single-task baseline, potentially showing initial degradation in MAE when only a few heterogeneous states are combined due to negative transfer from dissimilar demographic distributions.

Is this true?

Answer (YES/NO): NO